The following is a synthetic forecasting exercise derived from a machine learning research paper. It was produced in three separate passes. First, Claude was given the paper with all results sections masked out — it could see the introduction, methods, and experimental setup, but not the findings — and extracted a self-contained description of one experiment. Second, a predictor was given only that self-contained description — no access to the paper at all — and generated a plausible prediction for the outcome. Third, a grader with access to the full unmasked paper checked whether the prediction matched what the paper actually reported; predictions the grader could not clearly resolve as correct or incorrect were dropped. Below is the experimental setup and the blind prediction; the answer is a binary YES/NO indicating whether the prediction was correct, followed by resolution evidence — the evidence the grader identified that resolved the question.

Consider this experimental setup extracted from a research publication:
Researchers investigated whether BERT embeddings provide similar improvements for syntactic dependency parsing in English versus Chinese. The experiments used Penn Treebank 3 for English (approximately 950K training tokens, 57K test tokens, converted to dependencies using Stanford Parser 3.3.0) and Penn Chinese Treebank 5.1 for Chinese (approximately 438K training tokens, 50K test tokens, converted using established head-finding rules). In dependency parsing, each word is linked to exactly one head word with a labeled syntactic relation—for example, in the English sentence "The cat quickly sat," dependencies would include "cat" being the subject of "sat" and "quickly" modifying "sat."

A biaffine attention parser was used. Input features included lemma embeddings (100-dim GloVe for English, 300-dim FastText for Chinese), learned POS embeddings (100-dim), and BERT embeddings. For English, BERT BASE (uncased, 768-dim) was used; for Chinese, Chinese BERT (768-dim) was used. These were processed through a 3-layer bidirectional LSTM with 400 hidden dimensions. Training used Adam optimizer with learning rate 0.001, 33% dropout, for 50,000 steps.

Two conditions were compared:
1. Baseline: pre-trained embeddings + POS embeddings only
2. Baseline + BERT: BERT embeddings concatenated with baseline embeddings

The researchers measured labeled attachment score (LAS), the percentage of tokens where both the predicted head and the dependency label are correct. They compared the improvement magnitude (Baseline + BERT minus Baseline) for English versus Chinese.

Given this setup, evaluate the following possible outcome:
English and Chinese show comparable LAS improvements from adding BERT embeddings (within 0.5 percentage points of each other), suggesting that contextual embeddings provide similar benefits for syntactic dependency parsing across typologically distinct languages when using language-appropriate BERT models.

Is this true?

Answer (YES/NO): NO